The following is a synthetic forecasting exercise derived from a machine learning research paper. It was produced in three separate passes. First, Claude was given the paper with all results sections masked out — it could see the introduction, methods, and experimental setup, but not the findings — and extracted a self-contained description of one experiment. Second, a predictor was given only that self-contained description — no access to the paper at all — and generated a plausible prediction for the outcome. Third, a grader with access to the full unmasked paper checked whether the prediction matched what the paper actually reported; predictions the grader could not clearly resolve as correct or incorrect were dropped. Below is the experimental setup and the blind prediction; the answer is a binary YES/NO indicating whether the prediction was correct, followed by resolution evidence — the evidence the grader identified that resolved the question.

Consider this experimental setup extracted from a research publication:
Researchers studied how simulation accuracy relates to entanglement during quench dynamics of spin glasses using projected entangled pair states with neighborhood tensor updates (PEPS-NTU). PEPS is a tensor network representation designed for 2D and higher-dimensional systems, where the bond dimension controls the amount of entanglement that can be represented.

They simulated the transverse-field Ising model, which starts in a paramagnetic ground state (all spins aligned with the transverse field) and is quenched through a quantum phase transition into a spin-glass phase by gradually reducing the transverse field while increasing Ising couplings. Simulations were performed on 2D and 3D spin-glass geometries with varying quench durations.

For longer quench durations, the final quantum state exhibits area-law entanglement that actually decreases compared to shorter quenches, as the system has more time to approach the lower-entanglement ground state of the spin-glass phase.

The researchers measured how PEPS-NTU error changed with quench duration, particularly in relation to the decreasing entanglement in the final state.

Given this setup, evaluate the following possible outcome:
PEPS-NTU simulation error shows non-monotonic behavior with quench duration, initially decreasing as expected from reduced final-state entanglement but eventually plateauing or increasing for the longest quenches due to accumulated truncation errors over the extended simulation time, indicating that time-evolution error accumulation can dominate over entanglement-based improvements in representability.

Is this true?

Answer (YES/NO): NO